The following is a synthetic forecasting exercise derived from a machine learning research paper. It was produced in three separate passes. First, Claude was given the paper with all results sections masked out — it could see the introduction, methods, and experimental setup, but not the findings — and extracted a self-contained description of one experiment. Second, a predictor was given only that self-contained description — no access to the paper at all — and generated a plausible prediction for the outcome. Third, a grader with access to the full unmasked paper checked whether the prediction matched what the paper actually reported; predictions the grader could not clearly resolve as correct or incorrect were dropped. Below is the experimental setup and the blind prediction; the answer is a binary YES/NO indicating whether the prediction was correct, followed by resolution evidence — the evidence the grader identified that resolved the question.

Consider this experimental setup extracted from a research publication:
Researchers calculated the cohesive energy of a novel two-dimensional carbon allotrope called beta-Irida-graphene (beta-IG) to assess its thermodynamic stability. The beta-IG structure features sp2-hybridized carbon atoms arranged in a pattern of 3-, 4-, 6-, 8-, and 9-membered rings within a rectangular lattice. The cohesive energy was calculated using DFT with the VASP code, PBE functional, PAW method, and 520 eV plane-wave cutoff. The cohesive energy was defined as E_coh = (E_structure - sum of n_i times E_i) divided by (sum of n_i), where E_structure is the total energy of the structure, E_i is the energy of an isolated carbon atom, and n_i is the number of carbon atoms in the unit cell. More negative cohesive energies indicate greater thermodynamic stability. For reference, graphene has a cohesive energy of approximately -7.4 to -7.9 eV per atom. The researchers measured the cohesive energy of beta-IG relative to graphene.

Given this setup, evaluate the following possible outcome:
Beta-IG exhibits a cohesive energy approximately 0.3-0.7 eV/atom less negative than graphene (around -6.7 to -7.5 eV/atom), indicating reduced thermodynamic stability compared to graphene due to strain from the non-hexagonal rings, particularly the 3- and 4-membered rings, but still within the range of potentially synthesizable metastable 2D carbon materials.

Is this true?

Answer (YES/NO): YES